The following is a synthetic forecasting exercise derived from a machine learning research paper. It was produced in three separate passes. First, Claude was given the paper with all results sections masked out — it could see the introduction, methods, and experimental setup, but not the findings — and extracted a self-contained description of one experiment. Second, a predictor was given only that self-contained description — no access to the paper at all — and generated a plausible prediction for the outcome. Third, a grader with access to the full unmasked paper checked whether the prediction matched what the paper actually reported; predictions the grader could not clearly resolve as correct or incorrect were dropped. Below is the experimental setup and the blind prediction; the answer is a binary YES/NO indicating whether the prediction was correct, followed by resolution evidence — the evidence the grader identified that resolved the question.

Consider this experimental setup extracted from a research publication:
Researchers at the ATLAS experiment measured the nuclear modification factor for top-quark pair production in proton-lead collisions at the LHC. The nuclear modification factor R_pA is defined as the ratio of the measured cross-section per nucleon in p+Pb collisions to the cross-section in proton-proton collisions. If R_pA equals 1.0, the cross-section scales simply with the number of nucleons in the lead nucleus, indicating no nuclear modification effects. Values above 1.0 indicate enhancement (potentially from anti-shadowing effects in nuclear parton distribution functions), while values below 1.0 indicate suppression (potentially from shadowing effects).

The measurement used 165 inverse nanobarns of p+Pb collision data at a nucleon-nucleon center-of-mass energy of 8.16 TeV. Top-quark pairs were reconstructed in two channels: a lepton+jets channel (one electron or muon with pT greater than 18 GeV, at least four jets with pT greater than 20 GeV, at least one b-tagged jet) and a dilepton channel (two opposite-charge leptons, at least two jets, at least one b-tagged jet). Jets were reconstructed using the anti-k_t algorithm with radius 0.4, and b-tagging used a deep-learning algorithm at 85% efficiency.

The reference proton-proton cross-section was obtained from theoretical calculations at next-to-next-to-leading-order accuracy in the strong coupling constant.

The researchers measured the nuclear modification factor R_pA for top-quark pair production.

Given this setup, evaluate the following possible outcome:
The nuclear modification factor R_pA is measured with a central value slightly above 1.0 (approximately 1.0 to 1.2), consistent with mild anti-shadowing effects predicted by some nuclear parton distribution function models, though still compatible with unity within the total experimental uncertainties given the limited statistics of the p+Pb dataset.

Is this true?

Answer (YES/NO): YES